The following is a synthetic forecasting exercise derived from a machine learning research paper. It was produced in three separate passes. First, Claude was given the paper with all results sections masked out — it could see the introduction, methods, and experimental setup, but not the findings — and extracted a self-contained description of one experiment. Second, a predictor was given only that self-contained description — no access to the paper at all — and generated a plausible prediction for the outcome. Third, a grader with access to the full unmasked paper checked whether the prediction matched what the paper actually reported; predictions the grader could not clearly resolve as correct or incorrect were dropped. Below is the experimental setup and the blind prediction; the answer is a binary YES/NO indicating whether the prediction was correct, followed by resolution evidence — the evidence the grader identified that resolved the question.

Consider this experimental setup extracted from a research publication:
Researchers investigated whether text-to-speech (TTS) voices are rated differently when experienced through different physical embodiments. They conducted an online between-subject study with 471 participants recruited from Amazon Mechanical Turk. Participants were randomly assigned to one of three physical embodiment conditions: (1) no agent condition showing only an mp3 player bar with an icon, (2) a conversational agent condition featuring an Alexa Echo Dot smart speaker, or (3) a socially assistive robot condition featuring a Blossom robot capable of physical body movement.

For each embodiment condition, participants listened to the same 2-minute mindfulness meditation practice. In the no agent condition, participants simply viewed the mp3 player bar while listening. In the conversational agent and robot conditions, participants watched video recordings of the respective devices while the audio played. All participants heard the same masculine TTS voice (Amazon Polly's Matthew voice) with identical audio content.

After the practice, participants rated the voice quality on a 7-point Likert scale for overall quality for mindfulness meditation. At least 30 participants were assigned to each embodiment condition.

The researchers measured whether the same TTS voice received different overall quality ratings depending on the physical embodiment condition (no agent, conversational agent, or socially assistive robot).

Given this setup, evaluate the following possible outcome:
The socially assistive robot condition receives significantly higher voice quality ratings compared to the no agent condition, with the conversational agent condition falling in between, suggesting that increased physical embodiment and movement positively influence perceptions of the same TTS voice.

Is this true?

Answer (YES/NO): NO